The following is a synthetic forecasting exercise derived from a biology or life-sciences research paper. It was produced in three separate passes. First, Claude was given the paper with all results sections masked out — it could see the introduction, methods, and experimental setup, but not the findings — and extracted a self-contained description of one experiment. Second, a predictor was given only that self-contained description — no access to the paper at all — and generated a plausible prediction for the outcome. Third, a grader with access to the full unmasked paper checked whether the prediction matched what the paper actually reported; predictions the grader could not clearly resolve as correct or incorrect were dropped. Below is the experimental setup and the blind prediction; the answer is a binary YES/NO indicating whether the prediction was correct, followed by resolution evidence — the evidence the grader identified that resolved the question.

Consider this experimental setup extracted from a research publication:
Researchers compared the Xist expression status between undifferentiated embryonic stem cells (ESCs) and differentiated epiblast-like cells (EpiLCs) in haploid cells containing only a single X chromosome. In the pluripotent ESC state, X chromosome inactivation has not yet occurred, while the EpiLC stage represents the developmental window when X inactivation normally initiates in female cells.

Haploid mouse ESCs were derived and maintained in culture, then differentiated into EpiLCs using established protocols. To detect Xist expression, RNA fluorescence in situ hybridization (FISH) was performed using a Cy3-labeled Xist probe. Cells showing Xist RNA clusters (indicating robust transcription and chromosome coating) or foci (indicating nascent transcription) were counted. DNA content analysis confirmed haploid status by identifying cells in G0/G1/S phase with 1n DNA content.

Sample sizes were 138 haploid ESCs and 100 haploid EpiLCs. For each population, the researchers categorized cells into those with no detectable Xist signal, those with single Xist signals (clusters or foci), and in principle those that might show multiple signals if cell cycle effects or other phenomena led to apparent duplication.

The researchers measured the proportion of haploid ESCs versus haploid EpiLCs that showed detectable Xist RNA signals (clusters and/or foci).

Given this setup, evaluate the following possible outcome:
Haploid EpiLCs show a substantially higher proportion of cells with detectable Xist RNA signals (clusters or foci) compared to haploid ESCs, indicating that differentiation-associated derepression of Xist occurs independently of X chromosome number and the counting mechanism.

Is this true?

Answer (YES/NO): YES